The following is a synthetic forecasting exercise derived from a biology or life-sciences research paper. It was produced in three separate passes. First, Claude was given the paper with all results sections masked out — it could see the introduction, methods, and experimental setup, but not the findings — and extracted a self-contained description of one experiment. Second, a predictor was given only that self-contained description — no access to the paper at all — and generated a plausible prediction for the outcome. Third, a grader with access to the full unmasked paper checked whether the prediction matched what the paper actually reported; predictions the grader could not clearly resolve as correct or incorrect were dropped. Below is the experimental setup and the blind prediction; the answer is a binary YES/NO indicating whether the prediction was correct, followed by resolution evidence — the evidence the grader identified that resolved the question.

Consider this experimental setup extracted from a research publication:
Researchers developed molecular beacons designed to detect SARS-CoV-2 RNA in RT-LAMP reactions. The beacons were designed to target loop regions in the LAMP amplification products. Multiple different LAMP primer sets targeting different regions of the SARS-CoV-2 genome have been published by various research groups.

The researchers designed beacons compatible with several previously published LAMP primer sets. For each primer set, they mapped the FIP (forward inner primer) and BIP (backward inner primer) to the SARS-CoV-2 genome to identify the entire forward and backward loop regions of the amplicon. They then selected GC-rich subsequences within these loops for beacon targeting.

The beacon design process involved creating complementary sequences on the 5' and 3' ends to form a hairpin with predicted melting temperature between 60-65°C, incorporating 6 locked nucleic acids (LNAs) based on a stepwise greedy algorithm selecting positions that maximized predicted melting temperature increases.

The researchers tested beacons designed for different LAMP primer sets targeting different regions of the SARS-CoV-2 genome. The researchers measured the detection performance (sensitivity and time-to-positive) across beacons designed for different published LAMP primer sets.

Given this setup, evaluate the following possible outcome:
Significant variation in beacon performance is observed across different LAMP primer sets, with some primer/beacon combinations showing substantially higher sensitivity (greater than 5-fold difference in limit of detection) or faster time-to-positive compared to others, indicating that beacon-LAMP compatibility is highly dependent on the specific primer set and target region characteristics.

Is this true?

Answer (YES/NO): NO